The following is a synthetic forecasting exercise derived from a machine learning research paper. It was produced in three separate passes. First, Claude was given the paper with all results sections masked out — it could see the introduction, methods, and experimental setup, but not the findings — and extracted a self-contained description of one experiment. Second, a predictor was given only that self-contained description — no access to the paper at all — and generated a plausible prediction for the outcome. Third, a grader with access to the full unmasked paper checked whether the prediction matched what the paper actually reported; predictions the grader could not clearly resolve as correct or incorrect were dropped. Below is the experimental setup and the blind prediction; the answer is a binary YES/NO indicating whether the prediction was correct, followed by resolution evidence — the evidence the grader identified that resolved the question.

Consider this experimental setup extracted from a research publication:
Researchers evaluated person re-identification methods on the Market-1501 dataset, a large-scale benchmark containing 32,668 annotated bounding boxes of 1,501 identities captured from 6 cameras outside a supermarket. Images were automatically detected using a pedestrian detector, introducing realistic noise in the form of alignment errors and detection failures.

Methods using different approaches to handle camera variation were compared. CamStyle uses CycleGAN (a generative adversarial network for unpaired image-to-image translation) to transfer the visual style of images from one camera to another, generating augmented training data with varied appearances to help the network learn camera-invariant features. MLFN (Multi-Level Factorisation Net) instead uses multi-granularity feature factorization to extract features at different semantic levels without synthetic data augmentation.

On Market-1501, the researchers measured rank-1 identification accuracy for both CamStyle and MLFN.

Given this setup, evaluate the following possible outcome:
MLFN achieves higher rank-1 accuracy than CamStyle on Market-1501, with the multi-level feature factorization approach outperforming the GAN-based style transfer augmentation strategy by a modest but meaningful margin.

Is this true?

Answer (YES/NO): NO